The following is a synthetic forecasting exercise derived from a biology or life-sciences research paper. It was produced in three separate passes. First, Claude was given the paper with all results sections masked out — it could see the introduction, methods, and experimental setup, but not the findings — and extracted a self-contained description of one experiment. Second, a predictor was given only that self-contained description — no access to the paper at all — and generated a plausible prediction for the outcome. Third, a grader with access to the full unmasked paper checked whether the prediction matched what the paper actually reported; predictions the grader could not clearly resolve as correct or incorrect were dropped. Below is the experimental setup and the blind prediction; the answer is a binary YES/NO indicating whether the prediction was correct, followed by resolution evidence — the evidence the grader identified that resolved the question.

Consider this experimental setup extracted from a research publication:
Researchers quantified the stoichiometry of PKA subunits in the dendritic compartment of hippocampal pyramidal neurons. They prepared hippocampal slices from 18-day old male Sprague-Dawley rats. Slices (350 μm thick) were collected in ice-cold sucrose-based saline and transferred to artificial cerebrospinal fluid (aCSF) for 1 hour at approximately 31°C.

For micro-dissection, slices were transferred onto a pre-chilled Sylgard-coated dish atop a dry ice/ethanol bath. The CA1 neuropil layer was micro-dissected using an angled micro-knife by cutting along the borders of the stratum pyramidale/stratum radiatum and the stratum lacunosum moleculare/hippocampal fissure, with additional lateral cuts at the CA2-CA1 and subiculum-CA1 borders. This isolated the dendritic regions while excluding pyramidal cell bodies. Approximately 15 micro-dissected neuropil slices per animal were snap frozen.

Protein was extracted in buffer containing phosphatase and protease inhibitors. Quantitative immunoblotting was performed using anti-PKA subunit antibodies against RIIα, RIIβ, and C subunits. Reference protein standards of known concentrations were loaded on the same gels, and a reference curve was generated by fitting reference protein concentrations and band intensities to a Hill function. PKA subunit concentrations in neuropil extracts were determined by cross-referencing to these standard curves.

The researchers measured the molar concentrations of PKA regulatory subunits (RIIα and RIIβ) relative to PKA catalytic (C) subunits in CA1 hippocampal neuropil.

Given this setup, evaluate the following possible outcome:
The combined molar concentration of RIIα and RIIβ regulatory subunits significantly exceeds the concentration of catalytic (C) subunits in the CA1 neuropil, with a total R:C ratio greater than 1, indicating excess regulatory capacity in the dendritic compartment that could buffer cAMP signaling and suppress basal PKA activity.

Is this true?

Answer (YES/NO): YES